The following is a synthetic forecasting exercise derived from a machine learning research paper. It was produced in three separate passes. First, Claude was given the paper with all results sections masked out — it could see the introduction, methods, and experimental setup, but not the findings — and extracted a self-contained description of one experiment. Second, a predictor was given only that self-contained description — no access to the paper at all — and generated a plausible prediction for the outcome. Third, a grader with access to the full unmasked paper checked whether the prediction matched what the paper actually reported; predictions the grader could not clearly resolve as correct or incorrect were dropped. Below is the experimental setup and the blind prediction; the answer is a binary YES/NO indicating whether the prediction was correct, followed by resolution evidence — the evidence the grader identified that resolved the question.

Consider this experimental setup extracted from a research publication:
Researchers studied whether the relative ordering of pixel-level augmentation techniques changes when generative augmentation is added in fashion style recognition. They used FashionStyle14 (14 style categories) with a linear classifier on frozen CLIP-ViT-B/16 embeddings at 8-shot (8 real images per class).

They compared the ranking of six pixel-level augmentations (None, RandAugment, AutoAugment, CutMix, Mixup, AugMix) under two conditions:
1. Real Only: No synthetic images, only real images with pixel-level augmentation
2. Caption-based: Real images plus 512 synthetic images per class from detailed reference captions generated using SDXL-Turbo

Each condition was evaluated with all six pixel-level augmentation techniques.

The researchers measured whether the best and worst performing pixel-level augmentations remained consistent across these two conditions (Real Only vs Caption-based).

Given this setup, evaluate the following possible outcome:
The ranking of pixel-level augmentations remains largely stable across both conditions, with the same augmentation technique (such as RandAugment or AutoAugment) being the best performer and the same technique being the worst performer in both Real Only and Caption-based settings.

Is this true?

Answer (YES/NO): YES